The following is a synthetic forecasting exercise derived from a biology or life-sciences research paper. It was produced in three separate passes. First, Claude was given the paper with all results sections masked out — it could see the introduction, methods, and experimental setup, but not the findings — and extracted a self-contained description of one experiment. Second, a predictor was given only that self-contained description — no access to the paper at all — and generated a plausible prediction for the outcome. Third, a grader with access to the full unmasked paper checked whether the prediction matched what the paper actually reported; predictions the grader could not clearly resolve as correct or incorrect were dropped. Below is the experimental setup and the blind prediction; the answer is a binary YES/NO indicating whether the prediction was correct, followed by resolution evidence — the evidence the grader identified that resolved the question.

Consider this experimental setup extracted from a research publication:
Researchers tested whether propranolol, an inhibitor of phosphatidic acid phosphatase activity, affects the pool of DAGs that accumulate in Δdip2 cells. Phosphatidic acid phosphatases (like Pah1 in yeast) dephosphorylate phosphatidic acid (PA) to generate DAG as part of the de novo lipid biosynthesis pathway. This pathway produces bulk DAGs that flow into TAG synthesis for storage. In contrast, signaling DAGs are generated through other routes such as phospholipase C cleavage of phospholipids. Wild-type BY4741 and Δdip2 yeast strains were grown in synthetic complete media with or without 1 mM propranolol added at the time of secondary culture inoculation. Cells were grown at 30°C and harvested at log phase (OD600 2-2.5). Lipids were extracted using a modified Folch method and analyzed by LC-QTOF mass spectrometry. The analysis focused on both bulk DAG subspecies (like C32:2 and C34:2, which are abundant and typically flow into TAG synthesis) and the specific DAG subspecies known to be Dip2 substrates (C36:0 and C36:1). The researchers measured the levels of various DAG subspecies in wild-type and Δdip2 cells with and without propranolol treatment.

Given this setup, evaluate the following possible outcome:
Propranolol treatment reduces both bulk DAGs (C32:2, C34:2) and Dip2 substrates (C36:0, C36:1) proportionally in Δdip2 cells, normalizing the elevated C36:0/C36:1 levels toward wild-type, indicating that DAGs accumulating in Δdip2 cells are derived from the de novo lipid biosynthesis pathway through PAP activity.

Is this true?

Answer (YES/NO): NO